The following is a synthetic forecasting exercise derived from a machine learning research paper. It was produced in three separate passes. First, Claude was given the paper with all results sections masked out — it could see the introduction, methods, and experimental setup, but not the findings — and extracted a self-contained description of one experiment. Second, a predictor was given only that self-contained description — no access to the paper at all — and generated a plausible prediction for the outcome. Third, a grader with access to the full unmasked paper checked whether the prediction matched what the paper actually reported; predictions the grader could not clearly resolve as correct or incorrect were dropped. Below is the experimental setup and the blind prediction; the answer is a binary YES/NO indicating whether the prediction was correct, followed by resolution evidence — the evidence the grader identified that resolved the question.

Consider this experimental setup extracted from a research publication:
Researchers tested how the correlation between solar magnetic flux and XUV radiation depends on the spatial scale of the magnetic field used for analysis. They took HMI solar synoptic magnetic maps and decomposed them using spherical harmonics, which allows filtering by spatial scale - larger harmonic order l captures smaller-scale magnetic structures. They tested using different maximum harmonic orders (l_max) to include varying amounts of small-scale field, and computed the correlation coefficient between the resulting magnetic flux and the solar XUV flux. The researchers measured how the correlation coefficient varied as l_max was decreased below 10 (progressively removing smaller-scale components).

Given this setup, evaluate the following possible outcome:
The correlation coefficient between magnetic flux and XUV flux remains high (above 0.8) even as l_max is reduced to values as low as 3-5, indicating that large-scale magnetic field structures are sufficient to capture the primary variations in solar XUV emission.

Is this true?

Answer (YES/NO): NO